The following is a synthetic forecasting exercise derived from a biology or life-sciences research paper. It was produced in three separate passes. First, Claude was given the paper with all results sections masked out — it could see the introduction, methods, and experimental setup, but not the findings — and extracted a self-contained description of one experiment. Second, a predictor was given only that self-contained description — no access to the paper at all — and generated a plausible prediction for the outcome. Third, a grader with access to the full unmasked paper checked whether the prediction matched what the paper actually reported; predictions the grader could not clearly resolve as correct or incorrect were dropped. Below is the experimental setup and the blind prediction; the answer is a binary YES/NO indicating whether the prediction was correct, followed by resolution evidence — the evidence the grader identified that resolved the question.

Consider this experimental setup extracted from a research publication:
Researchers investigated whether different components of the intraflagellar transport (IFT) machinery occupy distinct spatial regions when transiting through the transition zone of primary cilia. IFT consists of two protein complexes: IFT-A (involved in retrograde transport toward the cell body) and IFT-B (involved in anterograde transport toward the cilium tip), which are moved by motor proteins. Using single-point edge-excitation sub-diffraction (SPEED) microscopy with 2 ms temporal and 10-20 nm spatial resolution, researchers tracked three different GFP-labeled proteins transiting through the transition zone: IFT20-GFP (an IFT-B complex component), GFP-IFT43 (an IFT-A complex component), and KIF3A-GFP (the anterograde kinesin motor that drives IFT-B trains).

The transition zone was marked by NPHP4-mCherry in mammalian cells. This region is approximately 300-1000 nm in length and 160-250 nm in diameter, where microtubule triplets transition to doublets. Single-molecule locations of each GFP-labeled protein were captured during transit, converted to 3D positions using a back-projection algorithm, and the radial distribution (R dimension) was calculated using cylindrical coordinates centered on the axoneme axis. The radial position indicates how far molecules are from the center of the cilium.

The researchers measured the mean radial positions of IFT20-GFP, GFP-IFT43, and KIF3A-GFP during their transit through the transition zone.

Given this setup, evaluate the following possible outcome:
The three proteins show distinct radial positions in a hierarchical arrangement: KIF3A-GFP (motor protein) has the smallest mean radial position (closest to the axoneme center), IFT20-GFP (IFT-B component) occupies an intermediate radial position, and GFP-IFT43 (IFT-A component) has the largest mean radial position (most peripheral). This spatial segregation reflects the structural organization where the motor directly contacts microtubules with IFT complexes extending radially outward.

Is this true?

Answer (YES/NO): NO